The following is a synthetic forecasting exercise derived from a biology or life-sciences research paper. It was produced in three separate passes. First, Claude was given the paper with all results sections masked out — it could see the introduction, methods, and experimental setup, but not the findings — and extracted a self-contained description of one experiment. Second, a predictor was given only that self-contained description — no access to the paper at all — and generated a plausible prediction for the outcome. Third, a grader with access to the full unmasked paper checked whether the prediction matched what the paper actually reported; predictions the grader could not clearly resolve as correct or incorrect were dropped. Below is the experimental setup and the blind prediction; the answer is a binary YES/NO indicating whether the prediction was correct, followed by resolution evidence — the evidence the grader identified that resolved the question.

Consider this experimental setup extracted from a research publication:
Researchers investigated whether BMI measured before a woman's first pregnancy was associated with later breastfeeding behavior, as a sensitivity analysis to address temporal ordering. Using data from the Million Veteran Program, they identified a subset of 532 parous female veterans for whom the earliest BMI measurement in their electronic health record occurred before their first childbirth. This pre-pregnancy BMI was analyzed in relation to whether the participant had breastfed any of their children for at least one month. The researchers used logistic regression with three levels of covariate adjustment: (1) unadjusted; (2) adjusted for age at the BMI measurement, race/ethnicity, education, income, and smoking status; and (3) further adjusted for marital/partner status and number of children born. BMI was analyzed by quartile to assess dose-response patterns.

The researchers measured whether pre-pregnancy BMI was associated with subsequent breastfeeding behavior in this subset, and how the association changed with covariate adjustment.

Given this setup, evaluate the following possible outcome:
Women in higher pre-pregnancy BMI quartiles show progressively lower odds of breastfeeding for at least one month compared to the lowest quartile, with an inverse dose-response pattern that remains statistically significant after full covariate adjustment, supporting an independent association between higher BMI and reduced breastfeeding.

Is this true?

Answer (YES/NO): NO